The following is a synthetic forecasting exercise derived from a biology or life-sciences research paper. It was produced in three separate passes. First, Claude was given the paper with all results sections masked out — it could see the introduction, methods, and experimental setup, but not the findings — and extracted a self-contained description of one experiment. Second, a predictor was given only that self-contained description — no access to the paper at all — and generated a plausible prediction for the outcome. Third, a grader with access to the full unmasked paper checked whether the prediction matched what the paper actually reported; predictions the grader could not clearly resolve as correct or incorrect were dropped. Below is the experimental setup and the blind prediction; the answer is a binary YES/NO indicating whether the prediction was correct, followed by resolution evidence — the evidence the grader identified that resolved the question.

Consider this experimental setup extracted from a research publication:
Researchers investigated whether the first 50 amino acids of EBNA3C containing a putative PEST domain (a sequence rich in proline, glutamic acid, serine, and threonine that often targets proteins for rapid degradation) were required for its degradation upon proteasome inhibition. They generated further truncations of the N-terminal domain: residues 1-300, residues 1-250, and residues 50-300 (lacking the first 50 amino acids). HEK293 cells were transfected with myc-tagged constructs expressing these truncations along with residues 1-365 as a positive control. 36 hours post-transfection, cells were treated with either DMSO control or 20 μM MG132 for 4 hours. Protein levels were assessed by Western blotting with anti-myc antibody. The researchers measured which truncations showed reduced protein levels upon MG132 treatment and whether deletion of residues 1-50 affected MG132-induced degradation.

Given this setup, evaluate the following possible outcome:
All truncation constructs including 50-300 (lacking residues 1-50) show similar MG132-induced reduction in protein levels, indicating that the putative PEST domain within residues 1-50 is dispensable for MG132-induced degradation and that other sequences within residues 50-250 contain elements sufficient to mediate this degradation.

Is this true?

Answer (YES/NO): NO